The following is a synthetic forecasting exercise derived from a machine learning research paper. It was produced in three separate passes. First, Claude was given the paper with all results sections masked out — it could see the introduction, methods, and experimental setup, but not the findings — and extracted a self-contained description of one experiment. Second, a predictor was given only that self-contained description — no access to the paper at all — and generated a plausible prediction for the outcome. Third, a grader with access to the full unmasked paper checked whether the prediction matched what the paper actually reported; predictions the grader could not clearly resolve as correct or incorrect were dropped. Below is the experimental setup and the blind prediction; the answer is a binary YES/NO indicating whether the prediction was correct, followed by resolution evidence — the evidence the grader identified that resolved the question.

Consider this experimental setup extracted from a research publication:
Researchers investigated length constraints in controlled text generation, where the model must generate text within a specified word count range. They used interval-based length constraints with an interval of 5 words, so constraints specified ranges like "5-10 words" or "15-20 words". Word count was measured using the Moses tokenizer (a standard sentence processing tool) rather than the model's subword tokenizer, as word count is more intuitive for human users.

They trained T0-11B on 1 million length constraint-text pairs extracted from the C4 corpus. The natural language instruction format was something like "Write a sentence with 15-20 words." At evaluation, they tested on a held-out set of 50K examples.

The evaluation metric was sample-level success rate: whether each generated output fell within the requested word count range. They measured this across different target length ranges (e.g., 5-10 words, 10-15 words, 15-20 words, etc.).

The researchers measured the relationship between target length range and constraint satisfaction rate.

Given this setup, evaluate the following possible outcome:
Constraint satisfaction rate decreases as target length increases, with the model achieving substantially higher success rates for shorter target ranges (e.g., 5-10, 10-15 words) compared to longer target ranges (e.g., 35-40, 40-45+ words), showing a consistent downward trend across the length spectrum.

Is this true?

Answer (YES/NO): NO